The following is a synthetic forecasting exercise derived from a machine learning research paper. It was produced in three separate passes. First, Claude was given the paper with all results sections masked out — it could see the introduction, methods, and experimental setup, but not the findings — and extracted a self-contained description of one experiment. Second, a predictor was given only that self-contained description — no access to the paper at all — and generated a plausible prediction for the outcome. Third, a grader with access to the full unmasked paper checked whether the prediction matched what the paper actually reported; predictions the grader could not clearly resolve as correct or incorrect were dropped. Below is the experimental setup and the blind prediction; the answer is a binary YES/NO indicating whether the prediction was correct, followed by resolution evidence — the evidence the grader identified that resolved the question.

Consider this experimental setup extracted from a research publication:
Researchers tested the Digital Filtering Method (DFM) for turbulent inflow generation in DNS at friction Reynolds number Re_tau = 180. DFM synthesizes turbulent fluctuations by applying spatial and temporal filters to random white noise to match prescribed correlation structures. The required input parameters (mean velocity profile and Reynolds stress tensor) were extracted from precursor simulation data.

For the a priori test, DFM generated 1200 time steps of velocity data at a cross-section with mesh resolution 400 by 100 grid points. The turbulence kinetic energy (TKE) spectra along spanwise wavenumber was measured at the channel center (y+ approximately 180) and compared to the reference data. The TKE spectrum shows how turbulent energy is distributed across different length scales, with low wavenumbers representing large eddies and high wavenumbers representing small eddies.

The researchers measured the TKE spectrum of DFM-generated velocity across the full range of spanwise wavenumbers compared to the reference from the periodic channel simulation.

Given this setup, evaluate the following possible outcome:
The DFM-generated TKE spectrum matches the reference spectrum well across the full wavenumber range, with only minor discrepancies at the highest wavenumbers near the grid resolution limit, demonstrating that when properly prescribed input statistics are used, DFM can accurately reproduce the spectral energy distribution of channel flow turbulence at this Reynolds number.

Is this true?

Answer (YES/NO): NO